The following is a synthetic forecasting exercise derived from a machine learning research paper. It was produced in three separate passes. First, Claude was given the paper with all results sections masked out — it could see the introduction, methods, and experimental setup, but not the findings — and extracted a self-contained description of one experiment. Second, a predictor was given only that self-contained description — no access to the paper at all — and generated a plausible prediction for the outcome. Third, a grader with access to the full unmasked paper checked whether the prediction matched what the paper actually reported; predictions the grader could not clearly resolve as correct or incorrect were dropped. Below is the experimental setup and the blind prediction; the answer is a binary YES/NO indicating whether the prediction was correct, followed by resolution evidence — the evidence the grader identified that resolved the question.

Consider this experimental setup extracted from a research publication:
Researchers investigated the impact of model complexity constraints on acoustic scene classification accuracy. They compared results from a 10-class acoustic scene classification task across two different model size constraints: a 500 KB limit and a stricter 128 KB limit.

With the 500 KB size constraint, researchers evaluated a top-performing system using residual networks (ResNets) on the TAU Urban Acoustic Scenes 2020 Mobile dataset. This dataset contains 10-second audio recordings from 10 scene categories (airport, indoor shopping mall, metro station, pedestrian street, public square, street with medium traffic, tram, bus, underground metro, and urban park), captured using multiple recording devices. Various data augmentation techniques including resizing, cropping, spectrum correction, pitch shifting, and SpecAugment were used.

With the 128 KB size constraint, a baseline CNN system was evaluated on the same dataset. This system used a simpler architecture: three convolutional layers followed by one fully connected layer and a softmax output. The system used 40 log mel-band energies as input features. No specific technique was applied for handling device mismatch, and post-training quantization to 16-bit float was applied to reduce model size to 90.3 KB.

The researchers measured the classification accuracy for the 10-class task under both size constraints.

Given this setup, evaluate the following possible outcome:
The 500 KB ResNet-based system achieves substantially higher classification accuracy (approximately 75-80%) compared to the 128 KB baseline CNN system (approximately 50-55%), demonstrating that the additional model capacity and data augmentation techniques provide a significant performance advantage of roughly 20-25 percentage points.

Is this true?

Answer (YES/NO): NO